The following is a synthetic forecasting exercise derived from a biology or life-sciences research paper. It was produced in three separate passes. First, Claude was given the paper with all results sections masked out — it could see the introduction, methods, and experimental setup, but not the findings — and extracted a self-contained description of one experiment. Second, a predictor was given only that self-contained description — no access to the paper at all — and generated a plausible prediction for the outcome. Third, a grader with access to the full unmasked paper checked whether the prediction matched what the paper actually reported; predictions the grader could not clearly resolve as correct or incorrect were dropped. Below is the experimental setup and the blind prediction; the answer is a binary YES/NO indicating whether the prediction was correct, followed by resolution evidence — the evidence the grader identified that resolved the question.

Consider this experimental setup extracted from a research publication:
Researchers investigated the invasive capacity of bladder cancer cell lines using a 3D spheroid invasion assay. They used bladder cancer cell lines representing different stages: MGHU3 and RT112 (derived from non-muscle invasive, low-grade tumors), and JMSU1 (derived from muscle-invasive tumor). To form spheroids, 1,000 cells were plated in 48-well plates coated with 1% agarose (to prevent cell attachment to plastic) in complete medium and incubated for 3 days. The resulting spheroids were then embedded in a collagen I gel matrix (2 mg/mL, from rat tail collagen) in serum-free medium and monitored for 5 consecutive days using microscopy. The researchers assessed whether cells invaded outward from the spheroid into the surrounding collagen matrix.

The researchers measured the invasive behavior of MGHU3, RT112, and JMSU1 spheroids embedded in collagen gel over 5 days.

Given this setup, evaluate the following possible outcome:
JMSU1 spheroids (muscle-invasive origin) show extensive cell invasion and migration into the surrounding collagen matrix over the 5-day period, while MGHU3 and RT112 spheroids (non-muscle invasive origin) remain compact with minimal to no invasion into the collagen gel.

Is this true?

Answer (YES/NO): NO